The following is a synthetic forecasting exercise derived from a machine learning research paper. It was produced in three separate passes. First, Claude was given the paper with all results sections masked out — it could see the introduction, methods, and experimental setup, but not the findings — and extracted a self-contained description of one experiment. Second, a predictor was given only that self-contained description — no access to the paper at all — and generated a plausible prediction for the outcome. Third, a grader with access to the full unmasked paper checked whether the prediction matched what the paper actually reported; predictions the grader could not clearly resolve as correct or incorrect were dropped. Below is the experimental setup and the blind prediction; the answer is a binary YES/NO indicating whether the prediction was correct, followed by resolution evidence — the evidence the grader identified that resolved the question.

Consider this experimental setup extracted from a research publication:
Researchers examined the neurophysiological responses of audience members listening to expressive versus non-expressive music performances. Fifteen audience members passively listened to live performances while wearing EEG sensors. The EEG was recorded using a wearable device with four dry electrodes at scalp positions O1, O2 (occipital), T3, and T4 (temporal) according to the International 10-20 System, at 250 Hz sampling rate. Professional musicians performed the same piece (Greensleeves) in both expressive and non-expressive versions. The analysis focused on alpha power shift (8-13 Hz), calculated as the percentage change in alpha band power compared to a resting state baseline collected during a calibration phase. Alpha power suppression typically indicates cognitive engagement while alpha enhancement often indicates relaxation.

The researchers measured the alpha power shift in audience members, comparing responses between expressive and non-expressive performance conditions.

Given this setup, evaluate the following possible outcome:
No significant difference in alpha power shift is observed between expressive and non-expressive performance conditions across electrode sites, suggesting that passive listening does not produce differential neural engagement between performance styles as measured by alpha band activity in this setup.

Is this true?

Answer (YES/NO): YES